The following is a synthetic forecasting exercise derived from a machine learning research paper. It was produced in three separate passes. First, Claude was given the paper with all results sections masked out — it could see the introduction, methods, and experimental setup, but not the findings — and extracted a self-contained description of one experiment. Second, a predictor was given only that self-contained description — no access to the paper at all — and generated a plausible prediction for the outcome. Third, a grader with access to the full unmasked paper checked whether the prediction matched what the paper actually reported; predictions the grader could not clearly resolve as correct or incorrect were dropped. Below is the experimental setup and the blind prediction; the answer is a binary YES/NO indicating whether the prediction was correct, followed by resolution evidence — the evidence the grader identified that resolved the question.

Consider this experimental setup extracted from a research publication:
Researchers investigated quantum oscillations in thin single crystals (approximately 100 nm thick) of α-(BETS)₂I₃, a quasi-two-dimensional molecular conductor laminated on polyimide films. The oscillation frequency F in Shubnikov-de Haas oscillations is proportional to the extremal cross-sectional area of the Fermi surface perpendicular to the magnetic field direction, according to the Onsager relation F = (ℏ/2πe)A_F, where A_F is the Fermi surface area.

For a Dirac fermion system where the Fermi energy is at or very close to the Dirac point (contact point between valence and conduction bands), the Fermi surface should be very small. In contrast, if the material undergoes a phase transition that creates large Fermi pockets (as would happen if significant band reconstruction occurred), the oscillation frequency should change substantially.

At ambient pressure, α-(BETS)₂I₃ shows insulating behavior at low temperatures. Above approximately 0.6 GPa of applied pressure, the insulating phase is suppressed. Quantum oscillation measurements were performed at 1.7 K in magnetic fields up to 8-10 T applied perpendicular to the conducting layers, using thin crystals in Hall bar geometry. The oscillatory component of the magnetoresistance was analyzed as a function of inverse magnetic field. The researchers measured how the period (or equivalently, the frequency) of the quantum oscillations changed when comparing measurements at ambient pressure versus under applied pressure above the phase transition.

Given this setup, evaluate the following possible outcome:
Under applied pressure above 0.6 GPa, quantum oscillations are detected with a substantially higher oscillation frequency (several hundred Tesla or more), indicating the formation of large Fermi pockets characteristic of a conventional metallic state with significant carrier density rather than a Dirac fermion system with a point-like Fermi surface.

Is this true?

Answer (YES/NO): NO